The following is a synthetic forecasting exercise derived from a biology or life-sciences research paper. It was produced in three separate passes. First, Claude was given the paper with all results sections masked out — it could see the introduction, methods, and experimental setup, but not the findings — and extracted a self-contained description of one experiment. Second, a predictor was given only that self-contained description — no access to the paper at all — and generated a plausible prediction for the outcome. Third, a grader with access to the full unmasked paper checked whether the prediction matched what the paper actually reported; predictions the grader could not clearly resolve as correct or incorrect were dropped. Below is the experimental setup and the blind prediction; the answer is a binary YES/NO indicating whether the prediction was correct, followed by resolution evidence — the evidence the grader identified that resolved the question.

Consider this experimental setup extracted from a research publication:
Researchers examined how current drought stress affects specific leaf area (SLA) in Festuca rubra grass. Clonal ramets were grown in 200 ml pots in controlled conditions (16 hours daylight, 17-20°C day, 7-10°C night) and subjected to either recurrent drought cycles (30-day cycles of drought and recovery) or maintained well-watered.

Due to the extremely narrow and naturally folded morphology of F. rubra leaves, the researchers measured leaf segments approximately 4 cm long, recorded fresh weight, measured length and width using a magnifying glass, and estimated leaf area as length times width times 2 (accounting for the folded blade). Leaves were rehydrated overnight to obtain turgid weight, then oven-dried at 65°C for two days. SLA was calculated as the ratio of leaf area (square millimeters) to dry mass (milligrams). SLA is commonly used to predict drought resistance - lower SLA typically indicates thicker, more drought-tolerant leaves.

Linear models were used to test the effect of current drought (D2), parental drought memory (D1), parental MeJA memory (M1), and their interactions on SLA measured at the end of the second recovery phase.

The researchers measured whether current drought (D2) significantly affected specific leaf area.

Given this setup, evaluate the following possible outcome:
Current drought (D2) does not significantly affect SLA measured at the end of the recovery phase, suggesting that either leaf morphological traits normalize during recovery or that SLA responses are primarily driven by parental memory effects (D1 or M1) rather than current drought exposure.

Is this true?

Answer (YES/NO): NO